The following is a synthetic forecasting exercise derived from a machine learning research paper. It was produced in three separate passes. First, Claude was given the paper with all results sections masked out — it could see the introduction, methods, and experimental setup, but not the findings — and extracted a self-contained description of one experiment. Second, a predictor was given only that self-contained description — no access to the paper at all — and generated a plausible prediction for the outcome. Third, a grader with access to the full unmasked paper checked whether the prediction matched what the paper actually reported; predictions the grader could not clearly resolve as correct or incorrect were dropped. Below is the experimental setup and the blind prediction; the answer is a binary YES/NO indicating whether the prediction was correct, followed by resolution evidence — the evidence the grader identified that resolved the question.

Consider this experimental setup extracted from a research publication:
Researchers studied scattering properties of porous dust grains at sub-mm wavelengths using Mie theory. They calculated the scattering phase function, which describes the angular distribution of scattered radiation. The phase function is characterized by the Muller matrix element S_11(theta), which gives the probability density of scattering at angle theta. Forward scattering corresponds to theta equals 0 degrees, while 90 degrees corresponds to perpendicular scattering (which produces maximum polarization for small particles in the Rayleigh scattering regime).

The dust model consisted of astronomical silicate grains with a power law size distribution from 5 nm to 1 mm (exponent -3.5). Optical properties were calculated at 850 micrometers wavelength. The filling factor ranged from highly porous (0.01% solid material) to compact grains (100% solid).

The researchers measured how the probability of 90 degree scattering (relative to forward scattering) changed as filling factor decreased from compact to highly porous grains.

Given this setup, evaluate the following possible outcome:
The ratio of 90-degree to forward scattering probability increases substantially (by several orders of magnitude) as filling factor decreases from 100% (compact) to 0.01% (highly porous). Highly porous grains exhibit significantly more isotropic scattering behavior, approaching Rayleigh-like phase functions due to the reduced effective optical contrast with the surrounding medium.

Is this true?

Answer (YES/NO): NO